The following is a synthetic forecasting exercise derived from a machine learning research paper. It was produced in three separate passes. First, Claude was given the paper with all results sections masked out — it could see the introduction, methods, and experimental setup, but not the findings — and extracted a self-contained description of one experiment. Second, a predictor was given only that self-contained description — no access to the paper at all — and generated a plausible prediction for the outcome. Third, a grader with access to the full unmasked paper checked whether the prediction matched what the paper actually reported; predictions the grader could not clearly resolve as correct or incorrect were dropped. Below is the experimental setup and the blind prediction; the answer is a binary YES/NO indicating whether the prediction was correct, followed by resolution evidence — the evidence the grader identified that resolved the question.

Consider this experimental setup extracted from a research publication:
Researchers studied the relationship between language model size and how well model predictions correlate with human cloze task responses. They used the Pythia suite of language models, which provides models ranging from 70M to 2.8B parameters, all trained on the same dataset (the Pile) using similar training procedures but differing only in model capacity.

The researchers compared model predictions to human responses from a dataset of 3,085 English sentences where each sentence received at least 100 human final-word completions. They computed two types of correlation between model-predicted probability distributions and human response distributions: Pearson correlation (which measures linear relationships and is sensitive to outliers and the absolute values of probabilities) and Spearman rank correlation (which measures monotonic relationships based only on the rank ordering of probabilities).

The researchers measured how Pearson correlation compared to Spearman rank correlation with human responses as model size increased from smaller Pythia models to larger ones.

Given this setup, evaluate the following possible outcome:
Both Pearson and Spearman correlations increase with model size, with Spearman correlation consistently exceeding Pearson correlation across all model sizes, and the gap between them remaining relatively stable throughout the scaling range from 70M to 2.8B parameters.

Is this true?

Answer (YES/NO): NO